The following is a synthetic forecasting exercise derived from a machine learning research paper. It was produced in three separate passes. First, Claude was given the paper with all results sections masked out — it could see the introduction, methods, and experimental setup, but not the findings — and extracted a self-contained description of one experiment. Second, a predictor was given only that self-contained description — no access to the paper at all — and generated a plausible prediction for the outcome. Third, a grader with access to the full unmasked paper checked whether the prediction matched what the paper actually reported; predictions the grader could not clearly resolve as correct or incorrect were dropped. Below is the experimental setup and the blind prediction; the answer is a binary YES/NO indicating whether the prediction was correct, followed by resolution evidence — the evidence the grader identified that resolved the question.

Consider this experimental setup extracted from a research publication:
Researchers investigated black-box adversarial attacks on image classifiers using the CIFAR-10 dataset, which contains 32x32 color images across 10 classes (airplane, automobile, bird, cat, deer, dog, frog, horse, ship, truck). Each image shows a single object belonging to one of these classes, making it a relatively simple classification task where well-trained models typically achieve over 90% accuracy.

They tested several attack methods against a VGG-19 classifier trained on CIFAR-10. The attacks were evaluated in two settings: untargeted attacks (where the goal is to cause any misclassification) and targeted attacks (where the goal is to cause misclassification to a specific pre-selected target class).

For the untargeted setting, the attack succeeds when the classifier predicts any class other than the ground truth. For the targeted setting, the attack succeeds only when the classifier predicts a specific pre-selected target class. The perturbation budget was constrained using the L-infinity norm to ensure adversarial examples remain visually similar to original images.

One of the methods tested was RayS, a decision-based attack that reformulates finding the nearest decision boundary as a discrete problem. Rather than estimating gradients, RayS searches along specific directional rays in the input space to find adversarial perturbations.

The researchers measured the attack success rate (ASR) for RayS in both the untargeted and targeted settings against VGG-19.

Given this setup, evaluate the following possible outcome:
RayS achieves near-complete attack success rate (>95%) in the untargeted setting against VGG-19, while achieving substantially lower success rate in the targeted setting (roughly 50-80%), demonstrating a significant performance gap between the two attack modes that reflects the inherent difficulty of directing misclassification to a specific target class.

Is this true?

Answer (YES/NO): NO